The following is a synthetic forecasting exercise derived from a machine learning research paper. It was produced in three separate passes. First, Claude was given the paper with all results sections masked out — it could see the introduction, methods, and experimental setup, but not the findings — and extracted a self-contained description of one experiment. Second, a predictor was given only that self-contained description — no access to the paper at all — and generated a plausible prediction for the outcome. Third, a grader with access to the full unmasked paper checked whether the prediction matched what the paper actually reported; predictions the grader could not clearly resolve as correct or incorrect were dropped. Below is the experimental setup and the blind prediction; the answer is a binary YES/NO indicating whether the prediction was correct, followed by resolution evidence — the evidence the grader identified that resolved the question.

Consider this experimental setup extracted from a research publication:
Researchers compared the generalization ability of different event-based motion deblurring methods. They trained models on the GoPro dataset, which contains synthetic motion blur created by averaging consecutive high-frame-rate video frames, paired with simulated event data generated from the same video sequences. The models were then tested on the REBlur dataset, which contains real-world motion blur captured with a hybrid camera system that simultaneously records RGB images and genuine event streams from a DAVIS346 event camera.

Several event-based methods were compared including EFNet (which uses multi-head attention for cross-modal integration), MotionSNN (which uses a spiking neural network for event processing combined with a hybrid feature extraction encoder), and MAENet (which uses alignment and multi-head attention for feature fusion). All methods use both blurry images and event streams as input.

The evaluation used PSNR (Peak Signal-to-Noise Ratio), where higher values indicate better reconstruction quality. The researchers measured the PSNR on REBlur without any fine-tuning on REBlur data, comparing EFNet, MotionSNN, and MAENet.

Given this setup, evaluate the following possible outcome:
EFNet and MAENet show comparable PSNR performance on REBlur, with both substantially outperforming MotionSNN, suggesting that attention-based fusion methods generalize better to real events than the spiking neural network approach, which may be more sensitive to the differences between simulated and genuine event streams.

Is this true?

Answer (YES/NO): NO